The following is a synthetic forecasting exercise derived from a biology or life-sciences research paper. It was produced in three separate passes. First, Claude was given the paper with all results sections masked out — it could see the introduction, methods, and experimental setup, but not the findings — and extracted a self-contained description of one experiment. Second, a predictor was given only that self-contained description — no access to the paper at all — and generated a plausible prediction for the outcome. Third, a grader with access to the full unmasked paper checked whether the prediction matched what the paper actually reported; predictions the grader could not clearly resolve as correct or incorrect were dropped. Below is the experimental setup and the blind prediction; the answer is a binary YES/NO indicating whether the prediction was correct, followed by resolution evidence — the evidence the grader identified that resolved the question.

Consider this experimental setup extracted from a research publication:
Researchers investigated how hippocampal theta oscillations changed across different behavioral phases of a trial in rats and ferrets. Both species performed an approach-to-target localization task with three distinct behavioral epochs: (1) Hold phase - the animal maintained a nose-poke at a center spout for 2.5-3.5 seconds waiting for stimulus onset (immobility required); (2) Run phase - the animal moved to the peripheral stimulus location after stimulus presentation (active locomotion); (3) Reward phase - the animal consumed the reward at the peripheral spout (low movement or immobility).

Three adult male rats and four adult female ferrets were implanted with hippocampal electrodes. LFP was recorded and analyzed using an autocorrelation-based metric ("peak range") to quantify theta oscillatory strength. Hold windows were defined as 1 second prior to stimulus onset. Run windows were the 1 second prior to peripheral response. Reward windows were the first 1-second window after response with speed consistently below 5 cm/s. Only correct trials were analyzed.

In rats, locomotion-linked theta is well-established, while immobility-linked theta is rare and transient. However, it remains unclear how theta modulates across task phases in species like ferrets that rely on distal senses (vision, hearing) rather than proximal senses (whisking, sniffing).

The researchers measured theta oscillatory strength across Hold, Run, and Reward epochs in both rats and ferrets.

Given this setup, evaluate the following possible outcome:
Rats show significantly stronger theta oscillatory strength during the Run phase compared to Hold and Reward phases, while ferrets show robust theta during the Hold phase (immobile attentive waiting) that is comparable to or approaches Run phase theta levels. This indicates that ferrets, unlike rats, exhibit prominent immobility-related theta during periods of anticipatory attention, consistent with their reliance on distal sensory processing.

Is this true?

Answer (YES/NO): NO